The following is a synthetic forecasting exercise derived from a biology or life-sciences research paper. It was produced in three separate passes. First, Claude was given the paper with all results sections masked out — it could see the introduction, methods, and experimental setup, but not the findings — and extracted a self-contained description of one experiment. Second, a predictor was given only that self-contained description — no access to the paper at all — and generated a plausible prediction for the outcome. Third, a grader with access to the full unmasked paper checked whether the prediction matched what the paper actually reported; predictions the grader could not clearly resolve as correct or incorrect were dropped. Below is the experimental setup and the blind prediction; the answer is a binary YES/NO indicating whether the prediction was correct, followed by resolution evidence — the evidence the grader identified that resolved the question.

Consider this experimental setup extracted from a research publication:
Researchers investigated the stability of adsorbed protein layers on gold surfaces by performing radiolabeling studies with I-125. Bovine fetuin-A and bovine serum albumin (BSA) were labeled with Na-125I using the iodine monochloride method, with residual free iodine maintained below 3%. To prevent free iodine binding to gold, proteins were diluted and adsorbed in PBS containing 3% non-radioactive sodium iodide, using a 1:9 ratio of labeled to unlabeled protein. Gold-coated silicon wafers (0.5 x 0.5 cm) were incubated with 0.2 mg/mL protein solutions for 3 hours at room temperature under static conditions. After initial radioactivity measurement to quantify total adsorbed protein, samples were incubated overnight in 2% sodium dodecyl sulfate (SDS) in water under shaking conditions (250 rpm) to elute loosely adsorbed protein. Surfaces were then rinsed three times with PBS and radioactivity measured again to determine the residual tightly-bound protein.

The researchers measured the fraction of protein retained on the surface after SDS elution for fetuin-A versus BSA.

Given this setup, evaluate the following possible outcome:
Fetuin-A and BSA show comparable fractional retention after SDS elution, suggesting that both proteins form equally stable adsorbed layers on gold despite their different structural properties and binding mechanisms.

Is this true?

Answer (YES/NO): NO